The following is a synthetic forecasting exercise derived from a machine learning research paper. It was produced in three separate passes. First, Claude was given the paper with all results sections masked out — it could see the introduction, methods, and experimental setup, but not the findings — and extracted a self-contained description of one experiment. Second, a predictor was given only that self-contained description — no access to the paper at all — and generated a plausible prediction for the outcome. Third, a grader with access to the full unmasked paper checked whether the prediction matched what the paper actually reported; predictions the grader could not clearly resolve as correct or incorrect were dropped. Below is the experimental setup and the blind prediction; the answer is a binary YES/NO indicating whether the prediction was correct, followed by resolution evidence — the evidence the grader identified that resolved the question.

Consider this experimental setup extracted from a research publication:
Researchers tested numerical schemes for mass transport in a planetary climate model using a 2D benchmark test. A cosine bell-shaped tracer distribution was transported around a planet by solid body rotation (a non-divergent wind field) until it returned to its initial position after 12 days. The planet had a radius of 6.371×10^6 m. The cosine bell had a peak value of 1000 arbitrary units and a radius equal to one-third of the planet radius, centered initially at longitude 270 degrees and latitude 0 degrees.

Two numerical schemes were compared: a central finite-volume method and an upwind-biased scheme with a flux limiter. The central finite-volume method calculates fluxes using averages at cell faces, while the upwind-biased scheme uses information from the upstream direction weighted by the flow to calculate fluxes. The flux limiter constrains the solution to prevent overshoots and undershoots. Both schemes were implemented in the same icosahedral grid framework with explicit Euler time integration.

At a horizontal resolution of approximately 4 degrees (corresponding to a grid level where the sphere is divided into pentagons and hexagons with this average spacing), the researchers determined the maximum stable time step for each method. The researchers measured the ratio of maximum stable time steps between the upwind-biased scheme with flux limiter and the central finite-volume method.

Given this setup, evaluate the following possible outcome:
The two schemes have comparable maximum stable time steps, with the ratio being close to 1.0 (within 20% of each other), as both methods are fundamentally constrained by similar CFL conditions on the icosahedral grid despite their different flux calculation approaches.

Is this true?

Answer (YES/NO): NO